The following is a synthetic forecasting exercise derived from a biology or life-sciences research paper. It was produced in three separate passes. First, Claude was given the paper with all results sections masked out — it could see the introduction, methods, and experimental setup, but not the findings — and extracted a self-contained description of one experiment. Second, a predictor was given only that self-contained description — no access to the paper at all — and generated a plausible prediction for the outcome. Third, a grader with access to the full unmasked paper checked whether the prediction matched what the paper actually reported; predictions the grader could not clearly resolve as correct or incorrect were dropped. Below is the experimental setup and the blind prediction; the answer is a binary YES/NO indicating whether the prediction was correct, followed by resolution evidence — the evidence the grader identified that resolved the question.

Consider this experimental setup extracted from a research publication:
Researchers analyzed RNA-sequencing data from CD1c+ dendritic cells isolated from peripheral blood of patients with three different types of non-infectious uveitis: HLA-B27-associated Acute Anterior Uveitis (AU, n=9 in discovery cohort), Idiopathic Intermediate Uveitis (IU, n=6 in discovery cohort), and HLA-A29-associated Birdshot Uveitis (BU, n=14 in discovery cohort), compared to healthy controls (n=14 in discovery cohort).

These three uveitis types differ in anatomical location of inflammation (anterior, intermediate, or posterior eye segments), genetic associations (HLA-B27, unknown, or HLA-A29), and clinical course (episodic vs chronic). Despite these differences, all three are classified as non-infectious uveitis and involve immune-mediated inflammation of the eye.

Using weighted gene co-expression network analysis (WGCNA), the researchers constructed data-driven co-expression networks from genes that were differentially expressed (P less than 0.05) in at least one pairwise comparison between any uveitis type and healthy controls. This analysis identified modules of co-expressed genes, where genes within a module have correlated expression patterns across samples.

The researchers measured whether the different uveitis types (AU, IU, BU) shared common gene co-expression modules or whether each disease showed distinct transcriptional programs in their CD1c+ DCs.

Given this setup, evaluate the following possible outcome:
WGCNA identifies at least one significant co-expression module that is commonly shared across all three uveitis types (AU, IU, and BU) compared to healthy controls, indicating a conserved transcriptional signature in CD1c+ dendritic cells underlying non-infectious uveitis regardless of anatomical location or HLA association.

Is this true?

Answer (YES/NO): YES